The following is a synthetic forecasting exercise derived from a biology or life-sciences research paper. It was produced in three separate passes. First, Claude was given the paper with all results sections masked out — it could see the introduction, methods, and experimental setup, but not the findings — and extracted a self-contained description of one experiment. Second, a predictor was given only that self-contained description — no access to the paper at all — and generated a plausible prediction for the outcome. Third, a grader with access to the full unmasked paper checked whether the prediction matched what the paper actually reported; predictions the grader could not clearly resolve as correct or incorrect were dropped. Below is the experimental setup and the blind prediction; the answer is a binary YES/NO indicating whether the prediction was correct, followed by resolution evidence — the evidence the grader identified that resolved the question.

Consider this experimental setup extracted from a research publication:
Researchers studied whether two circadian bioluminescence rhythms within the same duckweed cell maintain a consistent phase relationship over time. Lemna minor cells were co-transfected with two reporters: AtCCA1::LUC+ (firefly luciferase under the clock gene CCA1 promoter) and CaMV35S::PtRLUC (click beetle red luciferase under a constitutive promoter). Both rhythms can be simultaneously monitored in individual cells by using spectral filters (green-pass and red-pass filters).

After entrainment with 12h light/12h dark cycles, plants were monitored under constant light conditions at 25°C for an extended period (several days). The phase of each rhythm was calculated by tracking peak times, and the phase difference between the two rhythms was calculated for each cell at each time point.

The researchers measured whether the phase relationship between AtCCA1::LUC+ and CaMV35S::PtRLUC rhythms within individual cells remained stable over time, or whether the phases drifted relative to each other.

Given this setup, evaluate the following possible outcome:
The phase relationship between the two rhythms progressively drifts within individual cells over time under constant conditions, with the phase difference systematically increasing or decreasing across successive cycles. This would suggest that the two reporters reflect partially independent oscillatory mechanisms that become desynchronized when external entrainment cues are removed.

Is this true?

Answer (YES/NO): YES